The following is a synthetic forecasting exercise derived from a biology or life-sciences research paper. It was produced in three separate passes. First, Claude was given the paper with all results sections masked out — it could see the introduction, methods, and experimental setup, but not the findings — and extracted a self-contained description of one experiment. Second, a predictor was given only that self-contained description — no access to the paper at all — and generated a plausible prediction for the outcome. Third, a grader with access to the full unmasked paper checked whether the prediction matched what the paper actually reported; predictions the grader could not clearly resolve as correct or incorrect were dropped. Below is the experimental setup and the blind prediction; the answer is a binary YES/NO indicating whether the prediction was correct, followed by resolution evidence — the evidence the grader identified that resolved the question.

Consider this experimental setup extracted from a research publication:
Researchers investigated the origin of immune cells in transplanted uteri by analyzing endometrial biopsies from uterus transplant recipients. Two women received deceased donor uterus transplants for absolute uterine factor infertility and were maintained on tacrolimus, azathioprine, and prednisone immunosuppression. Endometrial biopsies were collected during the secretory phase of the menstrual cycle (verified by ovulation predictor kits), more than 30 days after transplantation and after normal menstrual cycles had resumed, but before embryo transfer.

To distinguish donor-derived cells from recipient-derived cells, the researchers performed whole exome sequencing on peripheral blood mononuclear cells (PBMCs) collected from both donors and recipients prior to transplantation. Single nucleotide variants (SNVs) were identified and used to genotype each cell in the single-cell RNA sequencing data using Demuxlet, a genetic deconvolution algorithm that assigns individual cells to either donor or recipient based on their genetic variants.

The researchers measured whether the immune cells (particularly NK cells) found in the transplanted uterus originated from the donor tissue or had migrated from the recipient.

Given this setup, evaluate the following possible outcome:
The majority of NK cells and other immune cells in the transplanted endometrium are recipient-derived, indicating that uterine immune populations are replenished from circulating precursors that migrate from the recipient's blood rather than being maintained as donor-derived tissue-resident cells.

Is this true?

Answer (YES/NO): YES